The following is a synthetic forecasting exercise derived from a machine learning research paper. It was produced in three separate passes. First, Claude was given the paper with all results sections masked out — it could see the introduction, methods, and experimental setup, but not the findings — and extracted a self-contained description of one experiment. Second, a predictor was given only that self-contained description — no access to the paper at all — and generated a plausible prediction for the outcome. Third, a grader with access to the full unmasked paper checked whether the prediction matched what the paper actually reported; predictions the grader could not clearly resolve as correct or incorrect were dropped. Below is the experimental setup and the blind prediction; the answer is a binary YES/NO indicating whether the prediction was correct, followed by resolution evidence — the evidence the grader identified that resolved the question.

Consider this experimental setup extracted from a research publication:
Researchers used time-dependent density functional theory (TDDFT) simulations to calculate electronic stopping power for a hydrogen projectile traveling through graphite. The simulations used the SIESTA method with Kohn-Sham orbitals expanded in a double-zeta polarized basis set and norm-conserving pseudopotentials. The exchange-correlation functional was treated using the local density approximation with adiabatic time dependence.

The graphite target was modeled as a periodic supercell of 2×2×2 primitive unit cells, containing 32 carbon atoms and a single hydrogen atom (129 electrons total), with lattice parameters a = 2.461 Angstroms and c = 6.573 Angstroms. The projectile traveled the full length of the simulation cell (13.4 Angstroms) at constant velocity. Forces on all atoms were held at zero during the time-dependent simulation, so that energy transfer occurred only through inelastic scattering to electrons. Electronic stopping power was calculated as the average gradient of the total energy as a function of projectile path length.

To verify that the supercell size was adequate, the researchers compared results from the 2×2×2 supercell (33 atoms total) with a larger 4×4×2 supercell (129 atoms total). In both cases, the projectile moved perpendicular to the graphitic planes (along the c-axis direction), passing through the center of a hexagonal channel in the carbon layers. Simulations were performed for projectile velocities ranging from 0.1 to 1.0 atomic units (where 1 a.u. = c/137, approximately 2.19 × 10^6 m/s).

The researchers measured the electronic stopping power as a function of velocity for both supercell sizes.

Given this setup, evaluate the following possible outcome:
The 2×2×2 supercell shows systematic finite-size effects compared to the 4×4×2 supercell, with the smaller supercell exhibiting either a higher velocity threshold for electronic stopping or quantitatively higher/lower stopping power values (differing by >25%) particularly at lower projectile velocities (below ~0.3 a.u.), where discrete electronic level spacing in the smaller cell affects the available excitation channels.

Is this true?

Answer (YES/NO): NO